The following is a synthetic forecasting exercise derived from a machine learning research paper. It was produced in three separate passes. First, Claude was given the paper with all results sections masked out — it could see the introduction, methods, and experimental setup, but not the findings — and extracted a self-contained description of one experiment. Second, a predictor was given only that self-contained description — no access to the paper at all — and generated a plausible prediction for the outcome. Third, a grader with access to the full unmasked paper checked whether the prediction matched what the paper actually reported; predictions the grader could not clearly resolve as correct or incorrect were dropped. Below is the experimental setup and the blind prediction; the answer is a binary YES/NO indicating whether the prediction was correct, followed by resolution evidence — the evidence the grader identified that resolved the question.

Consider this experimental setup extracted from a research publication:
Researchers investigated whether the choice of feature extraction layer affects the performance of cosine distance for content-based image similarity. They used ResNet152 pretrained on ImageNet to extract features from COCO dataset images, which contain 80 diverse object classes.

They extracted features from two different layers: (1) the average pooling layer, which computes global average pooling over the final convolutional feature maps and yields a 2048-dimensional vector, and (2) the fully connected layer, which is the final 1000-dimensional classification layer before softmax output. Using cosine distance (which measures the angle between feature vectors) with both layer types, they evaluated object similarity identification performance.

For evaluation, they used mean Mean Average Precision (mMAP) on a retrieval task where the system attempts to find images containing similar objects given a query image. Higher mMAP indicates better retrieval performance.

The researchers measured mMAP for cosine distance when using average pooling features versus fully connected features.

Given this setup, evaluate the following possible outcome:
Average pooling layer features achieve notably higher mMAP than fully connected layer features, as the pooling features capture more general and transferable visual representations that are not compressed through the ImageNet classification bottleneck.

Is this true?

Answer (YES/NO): NO